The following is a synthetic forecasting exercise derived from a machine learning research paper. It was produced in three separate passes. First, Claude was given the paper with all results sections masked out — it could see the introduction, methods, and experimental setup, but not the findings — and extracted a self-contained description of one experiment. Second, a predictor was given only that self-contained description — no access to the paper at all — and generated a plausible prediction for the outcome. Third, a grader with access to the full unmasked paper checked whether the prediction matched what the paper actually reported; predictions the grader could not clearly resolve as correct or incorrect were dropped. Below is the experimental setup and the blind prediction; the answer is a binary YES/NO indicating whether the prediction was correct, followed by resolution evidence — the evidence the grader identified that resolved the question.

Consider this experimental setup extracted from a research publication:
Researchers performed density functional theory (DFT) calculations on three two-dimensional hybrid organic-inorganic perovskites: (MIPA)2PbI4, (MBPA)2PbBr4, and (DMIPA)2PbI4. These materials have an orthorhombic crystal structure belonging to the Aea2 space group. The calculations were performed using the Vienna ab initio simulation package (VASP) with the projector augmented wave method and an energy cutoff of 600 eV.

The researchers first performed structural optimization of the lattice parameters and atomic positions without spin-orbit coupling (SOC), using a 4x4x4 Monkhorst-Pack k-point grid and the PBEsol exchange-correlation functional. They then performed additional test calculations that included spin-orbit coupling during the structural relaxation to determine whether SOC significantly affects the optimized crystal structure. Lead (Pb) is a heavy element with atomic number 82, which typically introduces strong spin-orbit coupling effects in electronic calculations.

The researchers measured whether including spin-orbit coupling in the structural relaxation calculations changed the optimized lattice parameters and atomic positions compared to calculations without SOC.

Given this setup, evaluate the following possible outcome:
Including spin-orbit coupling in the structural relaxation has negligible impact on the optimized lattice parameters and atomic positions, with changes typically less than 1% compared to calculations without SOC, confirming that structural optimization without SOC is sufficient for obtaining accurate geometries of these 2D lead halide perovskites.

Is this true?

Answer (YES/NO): YES